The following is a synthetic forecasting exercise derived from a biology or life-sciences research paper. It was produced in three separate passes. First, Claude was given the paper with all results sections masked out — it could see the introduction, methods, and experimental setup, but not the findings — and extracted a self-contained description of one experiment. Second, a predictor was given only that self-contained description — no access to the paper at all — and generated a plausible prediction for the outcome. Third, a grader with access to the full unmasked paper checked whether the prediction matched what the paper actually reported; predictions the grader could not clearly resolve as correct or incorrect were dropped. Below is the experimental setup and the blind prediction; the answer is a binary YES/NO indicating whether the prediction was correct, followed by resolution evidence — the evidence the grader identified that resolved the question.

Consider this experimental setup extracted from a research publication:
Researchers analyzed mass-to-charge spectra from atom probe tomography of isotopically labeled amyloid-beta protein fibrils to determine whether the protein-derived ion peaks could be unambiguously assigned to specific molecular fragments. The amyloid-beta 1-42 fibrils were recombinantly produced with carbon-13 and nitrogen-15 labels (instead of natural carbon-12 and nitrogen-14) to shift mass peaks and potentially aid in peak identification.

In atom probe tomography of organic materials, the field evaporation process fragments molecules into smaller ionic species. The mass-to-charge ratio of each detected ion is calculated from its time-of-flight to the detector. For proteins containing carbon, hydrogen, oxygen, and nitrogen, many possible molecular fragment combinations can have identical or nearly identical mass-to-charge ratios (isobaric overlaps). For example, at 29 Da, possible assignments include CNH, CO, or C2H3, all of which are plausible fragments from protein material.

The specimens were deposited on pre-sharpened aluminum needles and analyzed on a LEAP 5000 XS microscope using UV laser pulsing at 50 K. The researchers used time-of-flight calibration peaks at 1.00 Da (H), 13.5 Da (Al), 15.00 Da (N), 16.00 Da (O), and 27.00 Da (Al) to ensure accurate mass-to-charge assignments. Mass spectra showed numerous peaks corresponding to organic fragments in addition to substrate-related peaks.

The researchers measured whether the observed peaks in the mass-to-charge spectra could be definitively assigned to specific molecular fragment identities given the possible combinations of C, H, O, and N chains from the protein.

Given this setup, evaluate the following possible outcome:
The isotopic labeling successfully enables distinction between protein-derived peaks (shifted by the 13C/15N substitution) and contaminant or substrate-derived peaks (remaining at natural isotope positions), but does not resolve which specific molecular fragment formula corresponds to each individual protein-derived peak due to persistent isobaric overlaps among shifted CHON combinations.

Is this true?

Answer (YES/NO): NO